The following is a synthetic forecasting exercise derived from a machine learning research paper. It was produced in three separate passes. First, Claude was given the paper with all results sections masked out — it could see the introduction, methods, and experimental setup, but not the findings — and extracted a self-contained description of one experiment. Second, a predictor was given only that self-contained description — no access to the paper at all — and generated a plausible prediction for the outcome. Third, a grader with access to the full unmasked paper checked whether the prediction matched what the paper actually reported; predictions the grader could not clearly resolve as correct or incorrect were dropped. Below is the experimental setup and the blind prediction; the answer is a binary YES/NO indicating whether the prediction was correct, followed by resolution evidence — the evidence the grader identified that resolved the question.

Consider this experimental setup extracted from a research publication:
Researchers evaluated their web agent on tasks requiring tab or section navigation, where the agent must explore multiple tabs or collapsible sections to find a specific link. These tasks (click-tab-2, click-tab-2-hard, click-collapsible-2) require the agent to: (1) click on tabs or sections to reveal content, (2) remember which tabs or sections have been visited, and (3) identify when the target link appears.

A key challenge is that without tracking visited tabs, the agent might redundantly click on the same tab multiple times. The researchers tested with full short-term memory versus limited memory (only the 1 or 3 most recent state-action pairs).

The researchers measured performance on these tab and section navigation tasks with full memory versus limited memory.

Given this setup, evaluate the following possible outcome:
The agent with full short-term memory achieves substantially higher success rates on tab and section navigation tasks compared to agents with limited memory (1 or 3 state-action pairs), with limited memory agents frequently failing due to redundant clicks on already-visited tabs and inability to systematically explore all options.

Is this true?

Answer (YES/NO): NO